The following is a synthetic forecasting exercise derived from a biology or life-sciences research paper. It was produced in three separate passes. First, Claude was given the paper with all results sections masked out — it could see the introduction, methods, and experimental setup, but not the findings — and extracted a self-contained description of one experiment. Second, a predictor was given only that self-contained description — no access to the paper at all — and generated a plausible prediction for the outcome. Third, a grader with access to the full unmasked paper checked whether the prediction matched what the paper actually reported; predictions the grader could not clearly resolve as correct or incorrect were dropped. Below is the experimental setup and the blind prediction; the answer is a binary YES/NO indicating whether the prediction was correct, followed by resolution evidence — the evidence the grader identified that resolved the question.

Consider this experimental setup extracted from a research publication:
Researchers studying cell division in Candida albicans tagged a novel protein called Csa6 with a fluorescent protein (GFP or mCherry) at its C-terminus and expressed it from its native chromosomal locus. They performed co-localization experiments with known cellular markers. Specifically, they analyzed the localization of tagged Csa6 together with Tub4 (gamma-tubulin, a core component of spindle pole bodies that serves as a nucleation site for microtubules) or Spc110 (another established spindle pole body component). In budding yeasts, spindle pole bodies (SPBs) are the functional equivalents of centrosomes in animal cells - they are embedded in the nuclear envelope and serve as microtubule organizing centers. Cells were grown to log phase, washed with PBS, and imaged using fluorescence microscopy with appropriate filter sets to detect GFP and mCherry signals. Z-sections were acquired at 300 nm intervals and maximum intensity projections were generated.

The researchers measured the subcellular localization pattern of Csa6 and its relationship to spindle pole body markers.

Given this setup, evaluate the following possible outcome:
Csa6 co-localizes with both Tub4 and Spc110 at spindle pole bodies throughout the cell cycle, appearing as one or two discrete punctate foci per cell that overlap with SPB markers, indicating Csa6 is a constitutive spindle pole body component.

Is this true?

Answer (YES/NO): YES